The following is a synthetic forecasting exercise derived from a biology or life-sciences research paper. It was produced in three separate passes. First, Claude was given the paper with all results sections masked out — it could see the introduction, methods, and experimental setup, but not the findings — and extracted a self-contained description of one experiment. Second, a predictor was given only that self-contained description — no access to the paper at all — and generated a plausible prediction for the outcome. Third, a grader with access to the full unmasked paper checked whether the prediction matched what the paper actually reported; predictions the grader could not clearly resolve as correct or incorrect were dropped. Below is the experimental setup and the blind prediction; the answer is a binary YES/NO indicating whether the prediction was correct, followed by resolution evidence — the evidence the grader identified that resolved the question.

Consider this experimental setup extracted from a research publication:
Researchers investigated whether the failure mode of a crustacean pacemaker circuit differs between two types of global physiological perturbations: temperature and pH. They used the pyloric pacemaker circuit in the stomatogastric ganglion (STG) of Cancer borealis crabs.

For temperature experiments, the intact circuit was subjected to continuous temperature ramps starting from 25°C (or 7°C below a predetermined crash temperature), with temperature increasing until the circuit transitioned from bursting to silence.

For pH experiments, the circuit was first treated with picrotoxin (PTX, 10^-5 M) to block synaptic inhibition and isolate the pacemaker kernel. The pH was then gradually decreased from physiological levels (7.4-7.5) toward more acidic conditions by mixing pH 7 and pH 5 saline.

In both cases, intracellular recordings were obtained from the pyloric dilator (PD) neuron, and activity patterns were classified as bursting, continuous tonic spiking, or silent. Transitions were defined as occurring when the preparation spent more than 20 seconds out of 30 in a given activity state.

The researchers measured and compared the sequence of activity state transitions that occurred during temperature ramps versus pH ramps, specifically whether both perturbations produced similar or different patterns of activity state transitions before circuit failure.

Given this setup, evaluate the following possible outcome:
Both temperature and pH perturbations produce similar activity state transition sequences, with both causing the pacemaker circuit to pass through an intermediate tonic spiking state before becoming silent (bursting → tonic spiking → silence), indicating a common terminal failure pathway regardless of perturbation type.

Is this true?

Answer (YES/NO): NO